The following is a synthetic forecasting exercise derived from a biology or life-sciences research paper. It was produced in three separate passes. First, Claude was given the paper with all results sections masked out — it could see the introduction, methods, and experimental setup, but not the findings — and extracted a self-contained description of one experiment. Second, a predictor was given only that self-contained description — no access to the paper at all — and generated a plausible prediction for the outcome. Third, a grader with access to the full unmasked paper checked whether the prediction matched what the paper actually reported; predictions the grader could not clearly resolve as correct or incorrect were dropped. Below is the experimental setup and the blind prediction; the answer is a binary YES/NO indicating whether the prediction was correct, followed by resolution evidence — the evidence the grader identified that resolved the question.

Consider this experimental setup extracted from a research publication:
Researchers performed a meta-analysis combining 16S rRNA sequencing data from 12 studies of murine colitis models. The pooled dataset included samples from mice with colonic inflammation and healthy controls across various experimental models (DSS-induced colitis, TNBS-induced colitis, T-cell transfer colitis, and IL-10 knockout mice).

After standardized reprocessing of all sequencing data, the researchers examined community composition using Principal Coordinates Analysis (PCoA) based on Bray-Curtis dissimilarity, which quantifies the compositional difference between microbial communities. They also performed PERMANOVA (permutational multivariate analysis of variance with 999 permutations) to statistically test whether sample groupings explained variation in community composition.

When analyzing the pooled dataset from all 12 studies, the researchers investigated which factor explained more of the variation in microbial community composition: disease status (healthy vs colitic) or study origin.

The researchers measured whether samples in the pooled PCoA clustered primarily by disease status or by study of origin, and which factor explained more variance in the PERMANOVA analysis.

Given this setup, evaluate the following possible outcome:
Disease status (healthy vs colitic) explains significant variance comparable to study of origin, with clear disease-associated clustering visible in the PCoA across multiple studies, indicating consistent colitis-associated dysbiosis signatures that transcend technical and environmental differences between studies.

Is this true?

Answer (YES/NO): NO